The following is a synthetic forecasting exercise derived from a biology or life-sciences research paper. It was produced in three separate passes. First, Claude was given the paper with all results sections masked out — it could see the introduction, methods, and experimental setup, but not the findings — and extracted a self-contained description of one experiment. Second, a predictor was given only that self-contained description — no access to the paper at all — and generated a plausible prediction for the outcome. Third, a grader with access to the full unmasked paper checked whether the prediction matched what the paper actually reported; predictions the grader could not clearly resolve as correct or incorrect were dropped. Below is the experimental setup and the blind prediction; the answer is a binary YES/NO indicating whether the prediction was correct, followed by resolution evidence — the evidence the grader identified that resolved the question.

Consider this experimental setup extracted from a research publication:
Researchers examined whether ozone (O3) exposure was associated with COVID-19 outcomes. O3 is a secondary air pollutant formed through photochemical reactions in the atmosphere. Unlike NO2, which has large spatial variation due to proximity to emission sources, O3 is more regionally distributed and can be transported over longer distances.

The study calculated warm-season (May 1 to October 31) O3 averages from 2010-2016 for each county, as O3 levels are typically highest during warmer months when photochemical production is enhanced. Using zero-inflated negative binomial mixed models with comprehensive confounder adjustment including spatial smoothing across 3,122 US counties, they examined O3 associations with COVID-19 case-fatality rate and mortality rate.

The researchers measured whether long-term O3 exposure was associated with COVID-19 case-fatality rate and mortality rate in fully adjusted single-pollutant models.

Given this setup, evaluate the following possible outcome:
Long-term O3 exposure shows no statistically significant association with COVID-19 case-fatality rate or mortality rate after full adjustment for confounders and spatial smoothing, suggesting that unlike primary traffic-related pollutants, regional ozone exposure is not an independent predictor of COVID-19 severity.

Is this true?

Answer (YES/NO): YES